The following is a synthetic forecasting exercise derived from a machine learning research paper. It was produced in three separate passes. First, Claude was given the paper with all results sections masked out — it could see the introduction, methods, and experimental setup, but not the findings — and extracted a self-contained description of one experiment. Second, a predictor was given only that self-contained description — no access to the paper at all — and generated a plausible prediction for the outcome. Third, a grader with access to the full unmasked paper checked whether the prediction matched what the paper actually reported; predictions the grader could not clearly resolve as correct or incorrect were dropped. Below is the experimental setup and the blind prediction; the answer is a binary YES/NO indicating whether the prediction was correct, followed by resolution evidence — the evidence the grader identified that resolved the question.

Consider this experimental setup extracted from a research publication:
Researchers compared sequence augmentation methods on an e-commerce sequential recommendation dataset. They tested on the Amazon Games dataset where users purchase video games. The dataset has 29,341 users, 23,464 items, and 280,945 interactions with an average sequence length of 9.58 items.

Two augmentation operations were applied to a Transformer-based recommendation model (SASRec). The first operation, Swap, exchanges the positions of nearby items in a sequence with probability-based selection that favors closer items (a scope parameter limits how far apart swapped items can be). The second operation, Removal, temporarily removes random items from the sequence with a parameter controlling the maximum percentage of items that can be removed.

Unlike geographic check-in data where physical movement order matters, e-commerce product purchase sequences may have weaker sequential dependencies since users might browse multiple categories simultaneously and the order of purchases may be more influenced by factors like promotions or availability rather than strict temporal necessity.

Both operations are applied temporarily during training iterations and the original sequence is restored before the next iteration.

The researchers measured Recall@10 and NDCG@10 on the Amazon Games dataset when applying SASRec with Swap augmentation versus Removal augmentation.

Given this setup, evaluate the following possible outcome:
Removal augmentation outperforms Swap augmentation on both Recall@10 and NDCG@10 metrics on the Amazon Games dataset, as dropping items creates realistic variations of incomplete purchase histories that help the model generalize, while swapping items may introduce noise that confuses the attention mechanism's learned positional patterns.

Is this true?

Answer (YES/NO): NO